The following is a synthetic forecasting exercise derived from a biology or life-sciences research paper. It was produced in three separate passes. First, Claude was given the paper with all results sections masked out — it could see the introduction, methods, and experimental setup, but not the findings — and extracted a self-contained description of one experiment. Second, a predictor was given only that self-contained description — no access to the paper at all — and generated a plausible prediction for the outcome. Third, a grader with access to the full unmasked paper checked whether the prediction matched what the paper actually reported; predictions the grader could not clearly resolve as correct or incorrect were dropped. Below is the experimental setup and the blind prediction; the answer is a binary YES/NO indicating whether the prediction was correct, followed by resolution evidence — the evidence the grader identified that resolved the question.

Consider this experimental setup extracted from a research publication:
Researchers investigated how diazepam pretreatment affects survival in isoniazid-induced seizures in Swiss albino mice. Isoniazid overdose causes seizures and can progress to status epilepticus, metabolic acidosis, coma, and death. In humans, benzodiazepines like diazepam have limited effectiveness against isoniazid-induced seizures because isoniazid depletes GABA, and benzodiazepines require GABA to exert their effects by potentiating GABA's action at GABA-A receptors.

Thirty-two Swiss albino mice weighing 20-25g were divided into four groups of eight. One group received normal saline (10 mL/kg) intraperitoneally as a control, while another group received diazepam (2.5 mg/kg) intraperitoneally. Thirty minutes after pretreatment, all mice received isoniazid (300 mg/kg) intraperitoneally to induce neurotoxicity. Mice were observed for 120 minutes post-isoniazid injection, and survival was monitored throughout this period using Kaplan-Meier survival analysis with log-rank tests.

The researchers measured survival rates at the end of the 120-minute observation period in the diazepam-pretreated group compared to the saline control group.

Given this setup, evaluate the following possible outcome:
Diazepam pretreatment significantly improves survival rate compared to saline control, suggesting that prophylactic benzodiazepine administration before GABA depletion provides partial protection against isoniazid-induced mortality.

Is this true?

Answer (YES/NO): YES